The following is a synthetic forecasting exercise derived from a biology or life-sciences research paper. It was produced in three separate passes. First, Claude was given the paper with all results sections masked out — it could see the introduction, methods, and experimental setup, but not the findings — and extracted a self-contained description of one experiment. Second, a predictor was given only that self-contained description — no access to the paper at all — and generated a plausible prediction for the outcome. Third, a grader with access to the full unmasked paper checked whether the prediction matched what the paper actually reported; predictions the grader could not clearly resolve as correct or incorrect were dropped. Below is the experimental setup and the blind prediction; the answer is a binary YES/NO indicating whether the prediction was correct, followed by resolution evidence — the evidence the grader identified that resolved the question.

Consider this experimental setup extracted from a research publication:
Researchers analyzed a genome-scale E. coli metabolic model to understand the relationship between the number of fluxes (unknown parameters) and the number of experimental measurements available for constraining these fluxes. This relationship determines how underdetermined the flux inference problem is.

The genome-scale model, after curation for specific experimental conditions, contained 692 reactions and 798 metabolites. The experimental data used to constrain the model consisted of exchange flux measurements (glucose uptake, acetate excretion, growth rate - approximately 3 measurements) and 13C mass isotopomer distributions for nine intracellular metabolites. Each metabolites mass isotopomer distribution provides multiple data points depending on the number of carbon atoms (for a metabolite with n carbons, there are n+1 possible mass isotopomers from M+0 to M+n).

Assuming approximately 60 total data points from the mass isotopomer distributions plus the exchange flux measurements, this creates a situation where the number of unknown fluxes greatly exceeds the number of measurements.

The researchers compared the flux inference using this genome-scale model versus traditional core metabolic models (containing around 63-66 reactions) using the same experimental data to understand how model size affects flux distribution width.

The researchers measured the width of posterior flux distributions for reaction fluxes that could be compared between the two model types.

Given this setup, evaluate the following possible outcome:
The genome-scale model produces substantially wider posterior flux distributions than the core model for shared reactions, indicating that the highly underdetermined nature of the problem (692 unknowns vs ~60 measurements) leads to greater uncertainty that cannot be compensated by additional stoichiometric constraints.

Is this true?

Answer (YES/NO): NO